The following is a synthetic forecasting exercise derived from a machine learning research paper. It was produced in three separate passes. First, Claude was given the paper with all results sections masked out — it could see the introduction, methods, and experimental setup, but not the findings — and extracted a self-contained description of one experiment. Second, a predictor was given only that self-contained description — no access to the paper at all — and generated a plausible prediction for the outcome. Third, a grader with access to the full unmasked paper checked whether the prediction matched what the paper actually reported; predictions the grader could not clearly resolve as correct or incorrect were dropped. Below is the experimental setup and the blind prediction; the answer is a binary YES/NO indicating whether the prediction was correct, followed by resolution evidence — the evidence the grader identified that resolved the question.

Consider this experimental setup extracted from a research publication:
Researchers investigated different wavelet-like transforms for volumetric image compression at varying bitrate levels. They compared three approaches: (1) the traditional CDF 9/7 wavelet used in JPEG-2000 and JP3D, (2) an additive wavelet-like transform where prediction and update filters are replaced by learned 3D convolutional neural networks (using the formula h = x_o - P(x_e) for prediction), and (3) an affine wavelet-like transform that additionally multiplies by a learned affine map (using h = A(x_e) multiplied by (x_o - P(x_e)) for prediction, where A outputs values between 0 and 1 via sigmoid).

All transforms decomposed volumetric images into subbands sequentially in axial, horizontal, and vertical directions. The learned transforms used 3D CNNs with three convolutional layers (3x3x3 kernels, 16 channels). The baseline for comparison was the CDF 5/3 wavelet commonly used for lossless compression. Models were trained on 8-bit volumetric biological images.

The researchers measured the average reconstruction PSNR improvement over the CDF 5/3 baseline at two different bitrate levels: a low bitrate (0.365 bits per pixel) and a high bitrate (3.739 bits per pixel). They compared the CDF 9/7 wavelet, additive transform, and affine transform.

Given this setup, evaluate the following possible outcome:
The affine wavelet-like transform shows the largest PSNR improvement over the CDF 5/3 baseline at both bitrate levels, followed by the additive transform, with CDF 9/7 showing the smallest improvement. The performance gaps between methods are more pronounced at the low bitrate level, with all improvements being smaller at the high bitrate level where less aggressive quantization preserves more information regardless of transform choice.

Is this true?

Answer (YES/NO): NO